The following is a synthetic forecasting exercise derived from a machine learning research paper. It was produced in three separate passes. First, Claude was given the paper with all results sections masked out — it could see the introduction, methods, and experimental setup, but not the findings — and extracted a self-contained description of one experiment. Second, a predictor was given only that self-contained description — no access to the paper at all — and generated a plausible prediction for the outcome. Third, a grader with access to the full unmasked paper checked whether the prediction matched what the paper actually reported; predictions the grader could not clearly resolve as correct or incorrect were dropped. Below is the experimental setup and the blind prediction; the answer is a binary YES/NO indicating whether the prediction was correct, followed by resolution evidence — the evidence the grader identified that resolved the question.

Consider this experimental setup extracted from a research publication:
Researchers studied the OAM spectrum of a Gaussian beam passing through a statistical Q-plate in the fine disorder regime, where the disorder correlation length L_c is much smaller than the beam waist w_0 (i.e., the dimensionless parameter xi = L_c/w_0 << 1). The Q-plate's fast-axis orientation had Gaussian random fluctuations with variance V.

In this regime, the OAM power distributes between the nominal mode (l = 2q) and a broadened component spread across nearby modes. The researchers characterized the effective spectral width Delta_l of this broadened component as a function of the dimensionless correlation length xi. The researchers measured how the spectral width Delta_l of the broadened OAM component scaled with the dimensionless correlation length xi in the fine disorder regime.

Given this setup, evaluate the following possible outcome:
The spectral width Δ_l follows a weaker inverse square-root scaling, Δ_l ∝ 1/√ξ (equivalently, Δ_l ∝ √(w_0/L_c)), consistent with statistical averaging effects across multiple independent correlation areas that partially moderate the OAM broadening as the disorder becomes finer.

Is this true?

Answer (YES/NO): NO